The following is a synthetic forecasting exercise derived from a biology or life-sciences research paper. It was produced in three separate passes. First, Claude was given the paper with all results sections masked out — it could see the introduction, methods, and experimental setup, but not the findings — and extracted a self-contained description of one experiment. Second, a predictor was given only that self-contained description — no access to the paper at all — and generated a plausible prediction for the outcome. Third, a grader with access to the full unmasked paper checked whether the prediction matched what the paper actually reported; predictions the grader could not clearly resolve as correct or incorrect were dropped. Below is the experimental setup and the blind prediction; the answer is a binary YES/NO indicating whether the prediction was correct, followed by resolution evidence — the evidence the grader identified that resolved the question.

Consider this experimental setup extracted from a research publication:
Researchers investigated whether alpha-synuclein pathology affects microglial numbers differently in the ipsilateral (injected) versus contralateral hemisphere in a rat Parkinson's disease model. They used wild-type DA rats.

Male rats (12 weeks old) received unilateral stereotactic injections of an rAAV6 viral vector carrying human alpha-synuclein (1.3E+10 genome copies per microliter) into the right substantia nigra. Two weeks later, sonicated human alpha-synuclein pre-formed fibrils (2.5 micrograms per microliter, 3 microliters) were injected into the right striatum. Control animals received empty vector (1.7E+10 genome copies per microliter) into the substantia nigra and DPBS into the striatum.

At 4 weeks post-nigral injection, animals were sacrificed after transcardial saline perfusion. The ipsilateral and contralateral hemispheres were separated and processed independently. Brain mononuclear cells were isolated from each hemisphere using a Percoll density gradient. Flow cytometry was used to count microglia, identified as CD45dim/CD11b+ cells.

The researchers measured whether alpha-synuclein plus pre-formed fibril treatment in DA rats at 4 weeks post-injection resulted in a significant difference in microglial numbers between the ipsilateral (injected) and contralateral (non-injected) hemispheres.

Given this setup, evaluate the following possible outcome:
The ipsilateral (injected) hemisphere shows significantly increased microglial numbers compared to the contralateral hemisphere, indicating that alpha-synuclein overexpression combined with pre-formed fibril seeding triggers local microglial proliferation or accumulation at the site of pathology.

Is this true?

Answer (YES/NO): NO